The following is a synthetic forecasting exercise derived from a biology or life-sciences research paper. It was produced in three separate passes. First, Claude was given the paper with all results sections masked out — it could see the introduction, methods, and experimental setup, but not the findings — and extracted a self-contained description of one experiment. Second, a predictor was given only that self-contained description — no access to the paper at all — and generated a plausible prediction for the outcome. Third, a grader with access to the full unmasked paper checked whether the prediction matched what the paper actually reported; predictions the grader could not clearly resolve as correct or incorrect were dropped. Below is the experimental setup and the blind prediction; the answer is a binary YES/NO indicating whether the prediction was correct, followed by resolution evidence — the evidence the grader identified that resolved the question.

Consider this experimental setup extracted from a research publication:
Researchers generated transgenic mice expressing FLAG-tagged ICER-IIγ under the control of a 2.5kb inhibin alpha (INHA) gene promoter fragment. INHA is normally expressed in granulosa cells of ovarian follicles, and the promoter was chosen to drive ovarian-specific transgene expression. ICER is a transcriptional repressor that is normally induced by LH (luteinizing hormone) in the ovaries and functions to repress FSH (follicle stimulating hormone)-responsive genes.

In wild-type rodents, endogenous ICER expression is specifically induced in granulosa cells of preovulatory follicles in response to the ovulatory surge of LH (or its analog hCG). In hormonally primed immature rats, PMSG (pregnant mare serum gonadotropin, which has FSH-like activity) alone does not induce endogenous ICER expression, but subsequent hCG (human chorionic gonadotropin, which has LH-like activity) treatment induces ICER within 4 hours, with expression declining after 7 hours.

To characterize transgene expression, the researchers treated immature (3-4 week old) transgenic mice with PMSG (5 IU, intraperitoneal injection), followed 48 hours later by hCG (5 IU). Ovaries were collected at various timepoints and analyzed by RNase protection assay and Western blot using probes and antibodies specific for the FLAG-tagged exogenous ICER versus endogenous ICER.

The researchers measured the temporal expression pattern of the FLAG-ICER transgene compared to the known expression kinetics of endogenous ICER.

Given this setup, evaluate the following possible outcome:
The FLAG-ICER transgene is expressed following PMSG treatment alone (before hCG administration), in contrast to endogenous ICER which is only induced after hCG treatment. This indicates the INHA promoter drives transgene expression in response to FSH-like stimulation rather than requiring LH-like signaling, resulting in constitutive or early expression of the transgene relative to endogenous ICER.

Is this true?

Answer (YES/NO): YES